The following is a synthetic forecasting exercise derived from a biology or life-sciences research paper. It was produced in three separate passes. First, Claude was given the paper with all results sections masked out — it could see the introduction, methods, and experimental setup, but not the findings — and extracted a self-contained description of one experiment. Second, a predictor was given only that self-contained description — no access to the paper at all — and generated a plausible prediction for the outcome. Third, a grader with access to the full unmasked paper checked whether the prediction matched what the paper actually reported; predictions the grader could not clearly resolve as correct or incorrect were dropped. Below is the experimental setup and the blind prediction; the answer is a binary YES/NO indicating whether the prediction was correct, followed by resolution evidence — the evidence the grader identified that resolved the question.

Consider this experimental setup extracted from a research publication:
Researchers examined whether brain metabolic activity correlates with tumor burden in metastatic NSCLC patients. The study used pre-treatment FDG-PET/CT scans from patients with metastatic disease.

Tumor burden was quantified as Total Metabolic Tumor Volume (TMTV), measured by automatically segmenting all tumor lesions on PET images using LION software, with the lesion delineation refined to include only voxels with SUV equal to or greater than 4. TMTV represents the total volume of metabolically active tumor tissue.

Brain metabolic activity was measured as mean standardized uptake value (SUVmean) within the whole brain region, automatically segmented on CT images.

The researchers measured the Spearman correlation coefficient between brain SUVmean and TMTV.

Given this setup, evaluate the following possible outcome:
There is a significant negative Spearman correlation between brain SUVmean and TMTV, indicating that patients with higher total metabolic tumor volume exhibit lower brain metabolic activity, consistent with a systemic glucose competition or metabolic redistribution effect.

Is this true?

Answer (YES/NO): YES